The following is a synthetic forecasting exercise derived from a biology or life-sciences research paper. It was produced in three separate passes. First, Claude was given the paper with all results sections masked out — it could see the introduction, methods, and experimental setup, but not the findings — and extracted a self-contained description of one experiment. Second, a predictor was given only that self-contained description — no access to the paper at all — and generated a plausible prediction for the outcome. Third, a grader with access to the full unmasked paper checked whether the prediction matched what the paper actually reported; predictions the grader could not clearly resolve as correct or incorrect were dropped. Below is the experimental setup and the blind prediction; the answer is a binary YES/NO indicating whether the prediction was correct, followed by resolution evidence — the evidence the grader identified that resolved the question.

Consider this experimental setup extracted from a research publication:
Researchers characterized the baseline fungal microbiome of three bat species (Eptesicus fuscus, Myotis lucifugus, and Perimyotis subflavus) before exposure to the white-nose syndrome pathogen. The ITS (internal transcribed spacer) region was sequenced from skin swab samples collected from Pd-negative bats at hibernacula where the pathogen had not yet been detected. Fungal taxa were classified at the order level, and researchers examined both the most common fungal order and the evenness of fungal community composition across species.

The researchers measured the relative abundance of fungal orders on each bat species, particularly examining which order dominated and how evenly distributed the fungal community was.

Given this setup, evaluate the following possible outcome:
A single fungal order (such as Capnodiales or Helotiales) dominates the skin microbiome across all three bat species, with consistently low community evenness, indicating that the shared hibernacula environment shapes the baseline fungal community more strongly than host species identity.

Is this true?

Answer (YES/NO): NO